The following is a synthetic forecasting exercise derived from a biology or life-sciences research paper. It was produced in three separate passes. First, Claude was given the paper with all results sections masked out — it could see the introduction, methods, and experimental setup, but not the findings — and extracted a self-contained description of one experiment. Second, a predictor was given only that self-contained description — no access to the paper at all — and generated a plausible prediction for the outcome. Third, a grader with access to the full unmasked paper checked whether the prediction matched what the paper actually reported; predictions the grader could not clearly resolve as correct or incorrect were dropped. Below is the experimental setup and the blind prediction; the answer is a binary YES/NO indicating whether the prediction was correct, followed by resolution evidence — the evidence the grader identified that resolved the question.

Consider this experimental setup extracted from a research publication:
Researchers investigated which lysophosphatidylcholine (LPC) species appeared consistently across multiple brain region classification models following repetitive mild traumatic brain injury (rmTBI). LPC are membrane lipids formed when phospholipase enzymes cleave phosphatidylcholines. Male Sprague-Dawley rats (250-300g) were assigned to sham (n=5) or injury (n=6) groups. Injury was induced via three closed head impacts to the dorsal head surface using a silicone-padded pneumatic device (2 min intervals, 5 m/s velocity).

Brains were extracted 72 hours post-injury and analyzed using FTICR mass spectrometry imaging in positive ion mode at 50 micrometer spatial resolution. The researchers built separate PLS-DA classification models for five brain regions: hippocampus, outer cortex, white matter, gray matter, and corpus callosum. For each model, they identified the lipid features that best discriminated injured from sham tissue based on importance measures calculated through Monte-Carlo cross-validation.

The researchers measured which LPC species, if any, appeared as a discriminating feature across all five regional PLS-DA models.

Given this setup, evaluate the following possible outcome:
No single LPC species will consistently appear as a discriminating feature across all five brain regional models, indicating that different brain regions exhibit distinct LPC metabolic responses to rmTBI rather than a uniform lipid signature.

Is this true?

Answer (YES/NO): NO